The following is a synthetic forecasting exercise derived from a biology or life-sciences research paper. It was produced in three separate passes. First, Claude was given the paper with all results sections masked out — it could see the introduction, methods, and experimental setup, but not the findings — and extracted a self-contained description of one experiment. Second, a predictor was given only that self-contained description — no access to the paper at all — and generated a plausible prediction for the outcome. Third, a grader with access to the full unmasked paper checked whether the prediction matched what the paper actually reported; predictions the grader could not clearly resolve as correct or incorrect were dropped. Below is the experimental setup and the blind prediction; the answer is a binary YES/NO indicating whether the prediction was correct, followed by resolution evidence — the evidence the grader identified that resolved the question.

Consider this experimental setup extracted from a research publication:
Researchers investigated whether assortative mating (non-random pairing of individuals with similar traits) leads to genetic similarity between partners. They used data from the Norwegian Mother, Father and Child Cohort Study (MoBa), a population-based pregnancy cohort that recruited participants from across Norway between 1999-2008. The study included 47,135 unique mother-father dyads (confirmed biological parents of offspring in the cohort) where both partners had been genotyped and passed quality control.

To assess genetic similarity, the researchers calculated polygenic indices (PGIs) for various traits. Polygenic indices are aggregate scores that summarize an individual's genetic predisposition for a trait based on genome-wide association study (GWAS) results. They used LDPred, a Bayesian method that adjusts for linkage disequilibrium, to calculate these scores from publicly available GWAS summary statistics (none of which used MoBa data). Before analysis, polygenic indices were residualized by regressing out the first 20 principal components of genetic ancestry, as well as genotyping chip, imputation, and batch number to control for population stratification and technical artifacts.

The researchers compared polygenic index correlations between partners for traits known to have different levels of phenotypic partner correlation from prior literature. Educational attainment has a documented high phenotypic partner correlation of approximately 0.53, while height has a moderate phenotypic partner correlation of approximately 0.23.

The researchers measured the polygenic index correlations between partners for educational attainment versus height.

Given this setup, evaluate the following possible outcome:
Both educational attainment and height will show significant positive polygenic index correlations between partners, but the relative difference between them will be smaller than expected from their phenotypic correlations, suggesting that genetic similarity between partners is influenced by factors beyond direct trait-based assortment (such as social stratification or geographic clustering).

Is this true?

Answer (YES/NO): NO